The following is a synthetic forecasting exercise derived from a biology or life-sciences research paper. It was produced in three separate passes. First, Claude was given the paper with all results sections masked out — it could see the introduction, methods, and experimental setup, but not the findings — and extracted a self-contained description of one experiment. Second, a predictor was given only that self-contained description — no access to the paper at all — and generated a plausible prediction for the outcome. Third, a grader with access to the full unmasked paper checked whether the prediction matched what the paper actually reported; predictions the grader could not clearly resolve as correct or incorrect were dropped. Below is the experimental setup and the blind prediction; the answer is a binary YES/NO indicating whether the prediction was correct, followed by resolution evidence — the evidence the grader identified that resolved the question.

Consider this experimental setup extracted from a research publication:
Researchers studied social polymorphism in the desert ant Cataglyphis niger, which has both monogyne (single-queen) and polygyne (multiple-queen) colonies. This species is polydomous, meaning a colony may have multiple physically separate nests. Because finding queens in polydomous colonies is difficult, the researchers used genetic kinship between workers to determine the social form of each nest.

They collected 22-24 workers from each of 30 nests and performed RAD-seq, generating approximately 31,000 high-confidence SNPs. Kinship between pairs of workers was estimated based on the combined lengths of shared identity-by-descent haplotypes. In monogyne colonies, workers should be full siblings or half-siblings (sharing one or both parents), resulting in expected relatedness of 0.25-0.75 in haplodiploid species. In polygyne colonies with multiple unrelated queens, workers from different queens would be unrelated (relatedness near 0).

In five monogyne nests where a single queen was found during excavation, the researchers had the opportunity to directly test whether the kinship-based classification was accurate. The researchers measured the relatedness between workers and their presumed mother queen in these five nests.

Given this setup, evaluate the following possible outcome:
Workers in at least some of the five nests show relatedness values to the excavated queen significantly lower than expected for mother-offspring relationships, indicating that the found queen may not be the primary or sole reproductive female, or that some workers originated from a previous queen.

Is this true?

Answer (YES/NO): NO